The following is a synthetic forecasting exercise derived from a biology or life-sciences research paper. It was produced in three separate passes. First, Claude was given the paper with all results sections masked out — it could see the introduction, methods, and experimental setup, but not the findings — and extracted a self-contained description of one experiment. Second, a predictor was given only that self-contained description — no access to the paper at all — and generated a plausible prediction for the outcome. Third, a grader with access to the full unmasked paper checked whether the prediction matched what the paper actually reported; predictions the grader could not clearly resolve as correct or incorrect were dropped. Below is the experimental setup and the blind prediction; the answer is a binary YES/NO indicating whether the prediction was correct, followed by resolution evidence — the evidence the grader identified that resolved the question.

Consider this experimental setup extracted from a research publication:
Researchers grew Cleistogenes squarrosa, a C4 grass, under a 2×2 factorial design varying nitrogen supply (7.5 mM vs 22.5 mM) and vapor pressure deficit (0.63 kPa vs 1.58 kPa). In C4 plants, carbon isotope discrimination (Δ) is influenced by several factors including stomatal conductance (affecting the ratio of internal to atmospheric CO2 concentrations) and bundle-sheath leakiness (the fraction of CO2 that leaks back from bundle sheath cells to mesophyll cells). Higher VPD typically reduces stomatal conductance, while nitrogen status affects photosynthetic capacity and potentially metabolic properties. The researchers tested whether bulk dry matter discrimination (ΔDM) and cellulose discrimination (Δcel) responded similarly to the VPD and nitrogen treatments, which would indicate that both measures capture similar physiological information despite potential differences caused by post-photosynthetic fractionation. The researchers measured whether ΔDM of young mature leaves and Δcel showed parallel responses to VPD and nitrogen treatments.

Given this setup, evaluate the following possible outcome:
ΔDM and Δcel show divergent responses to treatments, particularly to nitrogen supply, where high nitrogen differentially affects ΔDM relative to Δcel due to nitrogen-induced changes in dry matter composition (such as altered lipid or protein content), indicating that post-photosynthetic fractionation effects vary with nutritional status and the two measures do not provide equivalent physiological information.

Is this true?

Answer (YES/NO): NO